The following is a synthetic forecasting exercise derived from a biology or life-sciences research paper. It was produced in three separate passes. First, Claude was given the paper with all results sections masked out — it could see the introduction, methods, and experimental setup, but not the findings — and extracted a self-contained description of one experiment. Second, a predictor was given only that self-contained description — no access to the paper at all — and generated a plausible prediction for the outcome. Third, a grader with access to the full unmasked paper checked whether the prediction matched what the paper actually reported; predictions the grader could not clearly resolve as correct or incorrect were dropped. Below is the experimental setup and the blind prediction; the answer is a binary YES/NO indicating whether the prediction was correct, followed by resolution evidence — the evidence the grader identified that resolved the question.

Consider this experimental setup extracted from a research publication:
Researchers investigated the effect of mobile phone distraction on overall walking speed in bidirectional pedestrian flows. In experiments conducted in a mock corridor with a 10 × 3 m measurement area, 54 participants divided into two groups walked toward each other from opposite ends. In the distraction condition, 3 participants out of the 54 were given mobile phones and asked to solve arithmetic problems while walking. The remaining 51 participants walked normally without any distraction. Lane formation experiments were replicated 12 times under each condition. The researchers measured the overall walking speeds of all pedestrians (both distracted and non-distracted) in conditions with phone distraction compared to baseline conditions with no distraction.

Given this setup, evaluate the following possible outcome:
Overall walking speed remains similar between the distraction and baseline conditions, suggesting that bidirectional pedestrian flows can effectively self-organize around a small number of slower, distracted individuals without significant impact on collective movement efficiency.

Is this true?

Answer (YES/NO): NO